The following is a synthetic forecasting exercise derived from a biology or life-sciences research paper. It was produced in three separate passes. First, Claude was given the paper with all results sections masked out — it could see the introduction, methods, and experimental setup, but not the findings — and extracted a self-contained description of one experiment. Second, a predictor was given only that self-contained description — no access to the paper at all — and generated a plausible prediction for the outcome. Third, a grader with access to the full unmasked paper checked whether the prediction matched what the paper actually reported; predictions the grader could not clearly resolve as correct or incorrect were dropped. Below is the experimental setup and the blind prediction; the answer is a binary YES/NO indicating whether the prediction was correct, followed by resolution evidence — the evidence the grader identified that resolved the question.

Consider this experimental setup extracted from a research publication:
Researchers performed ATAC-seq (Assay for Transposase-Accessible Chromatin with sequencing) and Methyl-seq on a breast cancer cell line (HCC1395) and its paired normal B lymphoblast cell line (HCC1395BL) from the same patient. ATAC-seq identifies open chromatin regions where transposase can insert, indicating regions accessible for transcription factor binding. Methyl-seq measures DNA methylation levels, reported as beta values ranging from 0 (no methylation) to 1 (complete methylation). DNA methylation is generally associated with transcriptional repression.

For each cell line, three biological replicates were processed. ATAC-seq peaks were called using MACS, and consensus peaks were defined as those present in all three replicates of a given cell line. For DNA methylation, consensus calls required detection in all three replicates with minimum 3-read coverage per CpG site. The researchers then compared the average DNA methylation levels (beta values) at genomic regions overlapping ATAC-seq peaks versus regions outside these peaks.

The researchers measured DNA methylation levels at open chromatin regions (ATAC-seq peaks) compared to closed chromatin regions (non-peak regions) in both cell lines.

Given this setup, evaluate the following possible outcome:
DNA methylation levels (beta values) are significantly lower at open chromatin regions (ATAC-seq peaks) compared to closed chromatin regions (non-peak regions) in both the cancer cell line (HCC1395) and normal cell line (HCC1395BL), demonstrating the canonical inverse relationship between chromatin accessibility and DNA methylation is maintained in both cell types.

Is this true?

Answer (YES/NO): YES